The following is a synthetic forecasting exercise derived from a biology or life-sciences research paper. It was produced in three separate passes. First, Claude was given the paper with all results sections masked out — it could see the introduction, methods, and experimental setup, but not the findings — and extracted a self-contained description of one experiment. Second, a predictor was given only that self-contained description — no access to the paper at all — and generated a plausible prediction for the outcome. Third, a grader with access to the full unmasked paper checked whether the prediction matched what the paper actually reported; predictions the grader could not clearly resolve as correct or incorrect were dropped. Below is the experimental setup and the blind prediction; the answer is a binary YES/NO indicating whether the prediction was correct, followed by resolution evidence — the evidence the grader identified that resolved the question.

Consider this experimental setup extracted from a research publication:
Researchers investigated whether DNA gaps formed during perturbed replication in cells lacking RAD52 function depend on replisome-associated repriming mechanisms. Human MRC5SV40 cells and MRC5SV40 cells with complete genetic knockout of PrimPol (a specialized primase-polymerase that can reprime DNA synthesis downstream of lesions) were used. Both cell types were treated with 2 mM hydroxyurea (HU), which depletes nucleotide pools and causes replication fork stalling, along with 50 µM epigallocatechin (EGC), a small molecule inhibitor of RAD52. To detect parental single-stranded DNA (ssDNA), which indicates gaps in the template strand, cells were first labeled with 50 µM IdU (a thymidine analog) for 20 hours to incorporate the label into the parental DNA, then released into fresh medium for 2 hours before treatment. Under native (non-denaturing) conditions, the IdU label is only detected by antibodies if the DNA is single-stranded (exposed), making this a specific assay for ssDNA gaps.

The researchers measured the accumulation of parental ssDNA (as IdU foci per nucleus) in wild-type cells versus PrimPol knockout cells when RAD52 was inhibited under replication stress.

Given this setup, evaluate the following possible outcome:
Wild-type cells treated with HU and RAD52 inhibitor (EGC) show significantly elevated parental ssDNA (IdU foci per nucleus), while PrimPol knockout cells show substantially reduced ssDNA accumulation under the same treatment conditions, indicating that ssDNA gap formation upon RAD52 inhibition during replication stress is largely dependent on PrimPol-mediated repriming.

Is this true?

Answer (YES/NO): NO